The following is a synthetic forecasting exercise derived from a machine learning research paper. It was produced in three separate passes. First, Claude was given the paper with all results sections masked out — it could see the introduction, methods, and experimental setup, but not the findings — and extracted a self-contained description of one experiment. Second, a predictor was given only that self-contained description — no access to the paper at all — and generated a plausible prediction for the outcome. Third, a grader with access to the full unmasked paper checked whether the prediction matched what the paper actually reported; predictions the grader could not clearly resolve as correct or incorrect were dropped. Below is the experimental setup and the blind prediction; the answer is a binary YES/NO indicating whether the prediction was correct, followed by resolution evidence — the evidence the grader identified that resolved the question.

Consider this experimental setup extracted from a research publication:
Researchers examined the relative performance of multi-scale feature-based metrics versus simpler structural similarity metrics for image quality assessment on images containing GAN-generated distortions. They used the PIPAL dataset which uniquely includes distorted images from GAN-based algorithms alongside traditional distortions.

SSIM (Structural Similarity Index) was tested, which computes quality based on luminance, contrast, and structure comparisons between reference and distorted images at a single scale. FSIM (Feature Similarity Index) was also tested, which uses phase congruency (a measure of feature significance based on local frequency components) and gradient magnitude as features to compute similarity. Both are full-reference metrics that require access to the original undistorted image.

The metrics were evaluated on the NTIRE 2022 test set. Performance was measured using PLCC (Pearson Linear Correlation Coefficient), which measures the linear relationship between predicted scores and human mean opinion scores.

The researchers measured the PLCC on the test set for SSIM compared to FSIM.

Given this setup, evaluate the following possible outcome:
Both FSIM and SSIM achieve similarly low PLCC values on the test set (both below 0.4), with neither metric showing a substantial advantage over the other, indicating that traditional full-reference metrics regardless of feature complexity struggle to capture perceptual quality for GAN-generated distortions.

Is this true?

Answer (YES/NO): NO